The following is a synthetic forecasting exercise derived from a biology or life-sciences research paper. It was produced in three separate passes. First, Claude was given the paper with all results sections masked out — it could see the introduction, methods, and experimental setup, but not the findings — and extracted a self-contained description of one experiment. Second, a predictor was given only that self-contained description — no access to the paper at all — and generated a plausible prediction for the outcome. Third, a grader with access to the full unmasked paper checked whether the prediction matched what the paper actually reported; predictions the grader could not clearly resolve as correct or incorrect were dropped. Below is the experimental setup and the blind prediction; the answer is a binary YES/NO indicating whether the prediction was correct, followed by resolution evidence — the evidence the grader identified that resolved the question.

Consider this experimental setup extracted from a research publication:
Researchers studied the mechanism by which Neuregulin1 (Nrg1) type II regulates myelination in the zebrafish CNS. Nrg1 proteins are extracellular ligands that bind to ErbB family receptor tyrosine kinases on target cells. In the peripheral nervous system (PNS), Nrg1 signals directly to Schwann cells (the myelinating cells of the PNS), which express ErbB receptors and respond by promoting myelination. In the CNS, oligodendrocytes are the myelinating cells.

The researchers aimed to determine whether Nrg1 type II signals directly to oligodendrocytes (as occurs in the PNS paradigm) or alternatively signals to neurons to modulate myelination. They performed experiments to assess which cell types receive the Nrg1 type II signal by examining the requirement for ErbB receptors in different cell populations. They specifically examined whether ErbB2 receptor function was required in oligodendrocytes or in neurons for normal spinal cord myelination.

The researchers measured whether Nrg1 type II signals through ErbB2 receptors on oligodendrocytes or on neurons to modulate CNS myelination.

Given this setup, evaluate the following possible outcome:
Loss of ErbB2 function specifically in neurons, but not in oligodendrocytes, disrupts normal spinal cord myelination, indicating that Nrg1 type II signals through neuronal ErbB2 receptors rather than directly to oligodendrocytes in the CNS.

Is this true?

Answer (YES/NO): YES